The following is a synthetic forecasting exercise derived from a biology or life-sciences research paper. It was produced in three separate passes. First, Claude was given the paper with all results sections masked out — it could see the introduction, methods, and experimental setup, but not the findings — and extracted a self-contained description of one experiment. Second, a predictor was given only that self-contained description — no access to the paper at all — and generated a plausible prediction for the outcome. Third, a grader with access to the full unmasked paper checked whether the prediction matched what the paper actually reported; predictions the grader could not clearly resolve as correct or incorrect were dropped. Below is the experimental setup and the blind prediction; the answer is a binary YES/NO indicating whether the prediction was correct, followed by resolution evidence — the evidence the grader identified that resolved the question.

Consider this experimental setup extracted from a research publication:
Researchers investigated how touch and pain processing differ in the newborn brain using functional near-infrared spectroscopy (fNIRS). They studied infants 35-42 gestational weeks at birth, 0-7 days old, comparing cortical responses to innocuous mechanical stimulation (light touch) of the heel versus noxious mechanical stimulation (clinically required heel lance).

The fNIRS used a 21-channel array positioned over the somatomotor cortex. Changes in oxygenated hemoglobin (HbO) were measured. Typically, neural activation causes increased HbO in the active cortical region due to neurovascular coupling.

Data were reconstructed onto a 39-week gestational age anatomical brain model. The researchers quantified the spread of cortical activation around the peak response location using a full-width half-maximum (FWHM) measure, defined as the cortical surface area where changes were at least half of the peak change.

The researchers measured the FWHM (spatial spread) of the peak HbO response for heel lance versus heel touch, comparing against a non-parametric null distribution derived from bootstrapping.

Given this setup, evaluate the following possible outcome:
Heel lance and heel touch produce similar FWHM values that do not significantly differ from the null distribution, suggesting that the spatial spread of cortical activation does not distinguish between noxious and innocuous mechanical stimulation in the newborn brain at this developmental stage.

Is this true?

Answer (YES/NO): NO